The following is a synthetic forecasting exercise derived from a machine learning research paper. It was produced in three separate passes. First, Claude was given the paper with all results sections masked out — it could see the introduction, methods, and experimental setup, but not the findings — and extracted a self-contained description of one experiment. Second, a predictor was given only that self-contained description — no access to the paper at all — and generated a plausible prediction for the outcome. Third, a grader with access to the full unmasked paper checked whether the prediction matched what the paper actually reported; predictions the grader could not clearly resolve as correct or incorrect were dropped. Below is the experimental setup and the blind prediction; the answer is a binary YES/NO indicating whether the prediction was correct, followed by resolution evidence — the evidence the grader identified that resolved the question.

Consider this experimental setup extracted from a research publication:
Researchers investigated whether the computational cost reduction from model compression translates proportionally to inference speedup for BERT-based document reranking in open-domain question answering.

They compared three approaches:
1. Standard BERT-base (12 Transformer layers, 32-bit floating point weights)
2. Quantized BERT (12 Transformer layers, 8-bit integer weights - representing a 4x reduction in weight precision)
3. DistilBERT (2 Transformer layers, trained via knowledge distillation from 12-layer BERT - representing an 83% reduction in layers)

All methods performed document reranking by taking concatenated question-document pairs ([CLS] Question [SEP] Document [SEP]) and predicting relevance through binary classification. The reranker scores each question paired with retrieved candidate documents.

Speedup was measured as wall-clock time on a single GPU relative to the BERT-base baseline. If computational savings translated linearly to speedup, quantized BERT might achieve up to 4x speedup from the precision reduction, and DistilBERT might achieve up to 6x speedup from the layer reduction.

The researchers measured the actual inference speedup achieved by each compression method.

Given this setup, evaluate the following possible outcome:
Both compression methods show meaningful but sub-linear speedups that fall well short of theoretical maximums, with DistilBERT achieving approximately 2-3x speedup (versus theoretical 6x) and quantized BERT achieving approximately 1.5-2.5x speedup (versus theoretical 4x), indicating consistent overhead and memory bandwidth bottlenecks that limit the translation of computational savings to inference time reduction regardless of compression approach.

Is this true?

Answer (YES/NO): NO